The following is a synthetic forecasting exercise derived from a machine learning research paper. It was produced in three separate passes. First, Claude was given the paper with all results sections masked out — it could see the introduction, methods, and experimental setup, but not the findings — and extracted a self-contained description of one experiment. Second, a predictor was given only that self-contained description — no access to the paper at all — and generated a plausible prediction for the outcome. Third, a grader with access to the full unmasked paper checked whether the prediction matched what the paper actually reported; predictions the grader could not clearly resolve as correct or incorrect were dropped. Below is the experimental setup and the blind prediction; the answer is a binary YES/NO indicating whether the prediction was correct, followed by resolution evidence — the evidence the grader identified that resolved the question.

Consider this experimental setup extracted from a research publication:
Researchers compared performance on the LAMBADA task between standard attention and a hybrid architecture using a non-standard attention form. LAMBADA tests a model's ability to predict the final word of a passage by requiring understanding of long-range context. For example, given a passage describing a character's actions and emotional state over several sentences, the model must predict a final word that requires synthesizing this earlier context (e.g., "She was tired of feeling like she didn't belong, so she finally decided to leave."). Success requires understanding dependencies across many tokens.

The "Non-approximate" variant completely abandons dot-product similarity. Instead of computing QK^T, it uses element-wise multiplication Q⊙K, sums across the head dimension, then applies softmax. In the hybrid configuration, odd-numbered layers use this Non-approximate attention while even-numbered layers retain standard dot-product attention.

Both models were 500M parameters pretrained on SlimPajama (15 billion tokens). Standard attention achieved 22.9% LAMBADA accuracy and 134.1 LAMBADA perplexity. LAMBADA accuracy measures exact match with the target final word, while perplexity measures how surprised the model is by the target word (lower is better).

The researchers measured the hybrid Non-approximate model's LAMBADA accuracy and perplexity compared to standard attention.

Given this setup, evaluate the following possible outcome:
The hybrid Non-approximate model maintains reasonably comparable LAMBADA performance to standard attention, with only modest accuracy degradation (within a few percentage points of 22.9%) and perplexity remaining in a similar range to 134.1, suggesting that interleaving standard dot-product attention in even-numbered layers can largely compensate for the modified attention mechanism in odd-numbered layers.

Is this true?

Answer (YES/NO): NO